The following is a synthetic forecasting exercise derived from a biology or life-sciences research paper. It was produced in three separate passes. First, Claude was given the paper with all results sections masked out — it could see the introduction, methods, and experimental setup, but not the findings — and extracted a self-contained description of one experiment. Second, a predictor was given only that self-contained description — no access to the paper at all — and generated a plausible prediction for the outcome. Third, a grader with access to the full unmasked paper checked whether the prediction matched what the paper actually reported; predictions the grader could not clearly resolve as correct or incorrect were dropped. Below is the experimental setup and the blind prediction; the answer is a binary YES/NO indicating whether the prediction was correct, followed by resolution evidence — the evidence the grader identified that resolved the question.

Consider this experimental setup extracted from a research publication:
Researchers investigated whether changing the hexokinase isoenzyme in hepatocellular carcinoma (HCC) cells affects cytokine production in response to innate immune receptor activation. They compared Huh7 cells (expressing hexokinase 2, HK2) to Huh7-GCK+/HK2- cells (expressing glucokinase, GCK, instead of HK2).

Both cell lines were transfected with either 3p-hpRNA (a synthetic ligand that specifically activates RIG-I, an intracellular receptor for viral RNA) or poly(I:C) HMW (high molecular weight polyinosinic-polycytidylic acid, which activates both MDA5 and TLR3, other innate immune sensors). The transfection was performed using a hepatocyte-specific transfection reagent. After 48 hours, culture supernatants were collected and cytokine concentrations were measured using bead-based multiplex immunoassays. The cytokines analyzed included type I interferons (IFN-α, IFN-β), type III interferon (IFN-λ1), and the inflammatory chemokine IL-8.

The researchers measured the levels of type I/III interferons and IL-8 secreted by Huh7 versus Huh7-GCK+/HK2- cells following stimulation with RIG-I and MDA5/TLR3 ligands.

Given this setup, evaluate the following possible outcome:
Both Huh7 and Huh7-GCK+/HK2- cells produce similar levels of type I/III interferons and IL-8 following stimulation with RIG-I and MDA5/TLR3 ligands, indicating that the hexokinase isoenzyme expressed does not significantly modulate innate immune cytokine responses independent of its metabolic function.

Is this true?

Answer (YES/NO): NO